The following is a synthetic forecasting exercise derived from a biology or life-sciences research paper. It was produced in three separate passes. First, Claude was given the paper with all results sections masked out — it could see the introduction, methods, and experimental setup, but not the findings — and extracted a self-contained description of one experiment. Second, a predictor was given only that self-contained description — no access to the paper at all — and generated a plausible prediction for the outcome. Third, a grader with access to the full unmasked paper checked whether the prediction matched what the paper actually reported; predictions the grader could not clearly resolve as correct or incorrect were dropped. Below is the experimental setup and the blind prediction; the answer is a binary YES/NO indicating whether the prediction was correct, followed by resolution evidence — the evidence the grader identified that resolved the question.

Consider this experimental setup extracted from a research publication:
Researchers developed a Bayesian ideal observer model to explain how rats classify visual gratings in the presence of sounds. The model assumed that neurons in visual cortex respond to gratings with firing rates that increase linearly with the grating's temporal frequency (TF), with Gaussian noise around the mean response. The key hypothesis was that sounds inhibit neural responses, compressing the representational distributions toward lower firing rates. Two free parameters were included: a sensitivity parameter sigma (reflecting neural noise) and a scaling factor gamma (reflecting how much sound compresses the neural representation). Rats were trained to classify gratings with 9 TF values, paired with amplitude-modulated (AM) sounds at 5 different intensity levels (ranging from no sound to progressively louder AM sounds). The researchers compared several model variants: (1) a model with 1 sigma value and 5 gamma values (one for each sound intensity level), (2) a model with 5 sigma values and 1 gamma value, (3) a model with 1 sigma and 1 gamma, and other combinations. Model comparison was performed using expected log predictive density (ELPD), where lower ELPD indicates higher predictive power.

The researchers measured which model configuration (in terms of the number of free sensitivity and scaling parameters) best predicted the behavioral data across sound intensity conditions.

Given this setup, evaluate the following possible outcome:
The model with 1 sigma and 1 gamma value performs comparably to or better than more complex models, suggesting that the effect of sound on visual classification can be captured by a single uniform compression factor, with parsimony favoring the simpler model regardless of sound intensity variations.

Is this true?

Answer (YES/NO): NO